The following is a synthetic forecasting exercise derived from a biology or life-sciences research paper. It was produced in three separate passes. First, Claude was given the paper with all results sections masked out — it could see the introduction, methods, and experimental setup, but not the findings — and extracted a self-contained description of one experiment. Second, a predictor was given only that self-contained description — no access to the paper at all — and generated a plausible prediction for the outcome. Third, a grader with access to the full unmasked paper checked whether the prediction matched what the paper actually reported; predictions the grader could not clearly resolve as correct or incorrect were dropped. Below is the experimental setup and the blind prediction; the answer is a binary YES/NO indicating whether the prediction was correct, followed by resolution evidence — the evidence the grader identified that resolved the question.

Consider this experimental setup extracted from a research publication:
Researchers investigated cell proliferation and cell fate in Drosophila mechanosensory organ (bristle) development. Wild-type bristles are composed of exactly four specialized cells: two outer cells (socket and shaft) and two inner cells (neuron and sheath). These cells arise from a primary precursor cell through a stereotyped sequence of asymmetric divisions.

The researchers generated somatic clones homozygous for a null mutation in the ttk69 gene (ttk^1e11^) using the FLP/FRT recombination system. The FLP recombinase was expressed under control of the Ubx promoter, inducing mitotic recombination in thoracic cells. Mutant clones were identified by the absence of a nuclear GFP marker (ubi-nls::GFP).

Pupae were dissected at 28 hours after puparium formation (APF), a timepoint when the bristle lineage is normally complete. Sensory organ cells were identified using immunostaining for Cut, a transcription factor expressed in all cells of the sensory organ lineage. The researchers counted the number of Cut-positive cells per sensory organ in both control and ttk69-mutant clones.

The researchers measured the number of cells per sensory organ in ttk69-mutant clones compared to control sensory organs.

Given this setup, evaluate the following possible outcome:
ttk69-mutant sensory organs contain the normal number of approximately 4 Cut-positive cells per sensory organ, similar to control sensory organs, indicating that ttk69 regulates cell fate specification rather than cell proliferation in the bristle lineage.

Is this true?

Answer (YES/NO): NO